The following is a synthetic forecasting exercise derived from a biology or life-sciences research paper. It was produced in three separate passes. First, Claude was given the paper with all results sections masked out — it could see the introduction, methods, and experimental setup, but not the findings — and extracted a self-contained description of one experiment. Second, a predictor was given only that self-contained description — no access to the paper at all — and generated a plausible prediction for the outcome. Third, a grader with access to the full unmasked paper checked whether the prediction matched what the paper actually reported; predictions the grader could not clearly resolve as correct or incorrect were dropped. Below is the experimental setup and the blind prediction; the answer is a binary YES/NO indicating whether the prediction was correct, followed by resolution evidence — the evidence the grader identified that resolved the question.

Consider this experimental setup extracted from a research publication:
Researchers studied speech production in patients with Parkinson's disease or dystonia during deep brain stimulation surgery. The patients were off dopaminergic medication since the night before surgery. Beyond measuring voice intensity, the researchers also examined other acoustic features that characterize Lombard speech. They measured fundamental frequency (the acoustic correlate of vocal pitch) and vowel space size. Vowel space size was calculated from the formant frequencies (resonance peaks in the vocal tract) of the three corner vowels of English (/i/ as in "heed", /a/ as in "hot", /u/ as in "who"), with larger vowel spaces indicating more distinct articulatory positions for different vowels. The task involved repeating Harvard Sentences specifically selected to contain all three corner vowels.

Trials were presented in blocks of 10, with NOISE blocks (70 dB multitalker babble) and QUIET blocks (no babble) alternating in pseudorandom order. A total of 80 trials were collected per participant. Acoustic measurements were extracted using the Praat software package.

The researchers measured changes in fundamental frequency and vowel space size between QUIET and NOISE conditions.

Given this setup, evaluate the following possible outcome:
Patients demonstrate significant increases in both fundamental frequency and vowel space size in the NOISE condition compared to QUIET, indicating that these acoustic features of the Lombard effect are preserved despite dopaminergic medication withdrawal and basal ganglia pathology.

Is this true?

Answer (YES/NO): YES